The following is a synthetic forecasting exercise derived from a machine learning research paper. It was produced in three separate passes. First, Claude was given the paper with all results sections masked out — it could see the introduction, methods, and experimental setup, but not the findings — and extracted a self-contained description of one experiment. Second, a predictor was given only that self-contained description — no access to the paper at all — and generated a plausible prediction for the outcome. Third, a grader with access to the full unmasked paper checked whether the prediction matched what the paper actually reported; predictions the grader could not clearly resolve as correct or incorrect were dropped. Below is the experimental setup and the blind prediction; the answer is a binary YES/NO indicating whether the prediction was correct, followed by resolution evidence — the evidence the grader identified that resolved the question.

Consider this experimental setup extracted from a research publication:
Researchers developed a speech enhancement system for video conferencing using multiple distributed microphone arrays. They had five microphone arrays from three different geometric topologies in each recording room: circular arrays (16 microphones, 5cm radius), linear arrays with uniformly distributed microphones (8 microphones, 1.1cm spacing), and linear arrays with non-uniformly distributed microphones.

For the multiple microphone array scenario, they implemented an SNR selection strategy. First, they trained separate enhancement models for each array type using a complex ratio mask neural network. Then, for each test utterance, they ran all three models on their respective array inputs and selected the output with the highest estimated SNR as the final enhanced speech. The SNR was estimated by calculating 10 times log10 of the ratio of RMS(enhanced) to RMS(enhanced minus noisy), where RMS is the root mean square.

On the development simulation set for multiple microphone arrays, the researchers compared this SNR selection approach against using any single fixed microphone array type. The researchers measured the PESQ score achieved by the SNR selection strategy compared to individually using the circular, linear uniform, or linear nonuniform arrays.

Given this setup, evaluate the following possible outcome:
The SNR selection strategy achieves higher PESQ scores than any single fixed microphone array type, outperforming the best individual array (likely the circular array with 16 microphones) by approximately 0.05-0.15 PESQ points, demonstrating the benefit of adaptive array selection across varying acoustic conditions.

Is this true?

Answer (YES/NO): NO